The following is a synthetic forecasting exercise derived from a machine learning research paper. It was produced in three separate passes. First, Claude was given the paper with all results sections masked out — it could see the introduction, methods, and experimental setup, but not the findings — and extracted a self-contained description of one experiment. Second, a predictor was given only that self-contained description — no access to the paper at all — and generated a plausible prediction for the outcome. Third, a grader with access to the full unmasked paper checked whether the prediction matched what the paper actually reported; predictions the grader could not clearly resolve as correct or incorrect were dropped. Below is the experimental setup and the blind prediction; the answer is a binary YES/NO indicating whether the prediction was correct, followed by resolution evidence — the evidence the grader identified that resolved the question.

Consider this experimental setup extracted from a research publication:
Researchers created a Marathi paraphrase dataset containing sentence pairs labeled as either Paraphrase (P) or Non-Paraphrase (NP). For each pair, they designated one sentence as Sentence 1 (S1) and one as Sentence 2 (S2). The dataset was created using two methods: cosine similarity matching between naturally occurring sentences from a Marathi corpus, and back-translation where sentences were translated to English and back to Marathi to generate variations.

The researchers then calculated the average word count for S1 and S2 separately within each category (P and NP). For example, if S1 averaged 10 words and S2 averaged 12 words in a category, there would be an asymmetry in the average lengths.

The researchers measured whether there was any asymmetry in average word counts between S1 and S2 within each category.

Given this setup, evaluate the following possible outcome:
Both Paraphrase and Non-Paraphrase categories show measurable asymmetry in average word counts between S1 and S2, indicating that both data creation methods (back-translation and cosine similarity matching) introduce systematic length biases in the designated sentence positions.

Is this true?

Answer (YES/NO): YES